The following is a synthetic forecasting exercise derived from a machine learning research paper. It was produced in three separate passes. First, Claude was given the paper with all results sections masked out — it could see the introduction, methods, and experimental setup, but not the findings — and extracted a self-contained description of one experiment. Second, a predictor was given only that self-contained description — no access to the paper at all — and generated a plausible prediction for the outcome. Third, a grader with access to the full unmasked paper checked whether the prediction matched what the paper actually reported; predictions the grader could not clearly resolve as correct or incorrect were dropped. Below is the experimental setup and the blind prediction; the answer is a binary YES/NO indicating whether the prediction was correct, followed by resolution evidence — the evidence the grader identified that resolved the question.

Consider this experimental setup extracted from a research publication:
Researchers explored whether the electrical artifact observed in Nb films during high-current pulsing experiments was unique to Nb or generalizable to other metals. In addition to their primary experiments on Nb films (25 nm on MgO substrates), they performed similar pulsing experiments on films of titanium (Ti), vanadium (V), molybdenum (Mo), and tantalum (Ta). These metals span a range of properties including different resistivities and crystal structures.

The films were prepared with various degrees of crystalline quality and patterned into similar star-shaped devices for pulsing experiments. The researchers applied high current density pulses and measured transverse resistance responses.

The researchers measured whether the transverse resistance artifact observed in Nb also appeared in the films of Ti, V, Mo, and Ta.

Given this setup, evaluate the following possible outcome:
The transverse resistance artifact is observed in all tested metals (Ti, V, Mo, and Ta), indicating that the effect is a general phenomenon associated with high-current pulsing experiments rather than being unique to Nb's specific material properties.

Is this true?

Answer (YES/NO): YES